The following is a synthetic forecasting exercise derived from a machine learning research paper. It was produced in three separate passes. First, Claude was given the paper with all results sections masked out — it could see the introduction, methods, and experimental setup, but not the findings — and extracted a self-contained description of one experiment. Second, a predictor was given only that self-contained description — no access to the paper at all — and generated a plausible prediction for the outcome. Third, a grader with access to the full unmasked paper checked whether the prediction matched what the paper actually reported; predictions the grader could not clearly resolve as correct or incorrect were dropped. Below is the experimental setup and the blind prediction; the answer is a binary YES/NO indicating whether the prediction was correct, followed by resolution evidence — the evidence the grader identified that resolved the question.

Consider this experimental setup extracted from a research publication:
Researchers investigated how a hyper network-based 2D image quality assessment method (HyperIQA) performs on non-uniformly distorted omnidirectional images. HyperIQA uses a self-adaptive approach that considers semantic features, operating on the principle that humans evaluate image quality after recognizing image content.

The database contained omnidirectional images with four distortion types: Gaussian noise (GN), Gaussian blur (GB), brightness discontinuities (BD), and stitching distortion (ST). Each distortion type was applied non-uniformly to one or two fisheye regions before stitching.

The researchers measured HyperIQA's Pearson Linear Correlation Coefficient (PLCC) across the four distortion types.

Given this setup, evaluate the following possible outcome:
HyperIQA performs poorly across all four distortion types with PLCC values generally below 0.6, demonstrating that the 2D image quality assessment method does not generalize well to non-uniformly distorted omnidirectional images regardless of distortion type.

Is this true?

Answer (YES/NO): YES